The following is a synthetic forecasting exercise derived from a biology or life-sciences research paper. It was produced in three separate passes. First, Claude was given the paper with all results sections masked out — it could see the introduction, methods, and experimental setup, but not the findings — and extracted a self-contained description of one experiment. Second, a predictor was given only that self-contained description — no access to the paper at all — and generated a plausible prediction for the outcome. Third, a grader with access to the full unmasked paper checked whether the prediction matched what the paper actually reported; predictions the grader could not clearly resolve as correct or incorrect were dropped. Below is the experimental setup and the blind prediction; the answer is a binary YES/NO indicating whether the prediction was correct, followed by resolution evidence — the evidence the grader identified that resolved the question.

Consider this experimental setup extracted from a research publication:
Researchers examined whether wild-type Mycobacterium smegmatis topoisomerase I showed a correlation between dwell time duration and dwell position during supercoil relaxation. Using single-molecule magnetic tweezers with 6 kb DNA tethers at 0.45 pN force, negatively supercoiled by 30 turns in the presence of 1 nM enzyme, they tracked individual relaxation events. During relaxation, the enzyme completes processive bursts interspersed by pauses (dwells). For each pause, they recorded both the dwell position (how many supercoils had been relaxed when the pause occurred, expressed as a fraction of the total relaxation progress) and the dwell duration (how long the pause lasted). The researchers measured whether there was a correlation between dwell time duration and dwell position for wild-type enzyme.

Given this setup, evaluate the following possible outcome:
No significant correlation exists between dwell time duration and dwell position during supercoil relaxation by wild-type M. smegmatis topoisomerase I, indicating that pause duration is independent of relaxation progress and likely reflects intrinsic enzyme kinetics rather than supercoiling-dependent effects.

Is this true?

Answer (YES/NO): YES